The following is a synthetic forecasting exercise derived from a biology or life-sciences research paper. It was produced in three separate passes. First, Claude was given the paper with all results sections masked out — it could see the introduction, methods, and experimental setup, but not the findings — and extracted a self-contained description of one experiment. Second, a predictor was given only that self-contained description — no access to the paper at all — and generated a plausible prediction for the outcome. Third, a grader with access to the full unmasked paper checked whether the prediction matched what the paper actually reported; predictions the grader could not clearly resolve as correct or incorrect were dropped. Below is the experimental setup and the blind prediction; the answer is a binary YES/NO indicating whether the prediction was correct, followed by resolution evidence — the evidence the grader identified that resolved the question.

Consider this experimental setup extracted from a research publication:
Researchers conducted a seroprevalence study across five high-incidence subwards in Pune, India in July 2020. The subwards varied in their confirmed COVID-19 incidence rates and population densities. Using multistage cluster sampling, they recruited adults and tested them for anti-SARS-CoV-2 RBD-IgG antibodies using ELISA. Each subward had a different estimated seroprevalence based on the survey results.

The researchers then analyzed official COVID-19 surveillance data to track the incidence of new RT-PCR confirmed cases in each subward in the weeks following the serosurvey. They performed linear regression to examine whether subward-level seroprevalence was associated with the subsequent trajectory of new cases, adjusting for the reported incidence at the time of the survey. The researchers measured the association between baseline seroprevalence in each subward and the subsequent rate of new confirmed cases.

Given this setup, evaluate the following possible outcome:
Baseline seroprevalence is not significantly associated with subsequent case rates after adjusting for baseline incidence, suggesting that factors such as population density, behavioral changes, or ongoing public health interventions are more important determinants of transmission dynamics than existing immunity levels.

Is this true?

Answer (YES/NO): NO